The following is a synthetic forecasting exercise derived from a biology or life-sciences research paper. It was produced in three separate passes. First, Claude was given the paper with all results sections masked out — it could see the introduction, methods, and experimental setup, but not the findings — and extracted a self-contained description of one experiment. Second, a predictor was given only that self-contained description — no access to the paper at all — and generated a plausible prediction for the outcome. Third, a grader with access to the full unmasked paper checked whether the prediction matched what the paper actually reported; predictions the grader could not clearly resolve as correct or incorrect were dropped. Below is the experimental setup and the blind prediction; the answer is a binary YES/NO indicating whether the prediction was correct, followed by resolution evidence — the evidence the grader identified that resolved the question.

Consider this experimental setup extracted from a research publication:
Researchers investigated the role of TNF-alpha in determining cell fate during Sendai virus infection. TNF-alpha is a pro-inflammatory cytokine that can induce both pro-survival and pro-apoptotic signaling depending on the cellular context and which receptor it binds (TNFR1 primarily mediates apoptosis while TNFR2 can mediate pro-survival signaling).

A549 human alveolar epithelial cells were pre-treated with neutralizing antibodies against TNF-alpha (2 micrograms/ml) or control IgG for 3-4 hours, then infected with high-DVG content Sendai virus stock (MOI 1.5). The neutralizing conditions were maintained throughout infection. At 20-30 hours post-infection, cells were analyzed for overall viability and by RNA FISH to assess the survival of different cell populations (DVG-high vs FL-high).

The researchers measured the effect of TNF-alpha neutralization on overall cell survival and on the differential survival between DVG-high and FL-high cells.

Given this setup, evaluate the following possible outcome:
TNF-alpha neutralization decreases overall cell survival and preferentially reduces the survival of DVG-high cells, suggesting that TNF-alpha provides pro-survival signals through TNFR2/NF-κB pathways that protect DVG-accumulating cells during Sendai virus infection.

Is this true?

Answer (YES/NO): NO